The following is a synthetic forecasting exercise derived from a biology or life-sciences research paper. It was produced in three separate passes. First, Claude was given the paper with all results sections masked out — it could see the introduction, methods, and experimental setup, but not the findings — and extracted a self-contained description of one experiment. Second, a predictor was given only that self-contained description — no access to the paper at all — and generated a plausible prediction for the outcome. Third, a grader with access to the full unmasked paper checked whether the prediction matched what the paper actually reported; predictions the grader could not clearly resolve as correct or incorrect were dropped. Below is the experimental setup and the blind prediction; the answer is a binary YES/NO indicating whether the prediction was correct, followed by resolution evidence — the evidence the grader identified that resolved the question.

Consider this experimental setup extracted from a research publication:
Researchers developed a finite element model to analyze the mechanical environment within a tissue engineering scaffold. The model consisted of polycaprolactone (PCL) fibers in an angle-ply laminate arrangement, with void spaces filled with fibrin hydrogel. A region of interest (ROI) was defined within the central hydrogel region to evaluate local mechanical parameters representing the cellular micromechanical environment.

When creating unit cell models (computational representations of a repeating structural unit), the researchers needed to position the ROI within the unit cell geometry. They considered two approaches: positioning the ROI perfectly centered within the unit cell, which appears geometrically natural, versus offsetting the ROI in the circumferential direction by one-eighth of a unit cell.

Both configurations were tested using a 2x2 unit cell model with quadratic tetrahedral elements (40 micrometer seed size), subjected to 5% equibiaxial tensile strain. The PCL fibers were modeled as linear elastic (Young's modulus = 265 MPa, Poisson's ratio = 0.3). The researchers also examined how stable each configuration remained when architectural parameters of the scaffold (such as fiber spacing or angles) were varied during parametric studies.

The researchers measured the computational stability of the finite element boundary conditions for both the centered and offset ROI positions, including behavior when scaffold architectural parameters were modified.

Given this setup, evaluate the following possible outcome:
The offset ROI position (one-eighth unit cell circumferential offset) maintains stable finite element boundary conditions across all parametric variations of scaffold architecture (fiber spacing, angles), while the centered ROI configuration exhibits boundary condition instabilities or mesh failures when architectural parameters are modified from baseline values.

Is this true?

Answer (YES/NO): YES